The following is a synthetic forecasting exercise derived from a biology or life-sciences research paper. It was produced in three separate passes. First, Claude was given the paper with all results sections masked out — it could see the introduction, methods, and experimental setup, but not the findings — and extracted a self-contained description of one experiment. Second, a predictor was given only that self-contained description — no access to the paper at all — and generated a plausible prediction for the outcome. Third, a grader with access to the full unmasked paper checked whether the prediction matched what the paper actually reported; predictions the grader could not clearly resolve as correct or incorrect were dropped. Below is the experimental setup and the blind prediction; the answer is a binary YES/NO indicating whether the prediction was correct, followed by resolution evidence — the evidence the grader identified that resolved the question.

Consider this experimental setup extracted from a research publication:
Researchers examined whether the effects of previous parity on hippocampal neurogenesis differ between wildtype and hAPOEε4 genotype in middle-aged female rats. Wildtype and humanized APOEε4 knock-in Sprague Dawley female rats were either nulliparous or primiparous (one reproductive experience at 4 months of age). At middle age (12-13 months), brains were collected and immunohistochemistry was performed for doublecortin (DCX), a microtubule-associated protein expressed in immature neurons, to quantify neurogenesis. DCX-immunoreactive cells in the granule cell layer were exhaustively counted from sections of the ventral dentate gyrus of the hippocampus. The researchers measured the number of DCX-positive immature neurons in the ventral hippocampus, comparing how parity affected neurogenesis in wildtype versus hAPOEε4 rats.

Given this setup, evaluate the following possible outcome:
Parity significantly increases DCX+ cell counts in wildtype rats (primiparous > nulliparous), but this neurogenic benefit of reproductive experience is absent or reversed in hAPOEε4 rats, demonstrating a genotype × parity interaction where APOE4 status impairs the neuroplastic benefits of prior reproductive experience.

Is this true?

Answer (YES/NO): YES